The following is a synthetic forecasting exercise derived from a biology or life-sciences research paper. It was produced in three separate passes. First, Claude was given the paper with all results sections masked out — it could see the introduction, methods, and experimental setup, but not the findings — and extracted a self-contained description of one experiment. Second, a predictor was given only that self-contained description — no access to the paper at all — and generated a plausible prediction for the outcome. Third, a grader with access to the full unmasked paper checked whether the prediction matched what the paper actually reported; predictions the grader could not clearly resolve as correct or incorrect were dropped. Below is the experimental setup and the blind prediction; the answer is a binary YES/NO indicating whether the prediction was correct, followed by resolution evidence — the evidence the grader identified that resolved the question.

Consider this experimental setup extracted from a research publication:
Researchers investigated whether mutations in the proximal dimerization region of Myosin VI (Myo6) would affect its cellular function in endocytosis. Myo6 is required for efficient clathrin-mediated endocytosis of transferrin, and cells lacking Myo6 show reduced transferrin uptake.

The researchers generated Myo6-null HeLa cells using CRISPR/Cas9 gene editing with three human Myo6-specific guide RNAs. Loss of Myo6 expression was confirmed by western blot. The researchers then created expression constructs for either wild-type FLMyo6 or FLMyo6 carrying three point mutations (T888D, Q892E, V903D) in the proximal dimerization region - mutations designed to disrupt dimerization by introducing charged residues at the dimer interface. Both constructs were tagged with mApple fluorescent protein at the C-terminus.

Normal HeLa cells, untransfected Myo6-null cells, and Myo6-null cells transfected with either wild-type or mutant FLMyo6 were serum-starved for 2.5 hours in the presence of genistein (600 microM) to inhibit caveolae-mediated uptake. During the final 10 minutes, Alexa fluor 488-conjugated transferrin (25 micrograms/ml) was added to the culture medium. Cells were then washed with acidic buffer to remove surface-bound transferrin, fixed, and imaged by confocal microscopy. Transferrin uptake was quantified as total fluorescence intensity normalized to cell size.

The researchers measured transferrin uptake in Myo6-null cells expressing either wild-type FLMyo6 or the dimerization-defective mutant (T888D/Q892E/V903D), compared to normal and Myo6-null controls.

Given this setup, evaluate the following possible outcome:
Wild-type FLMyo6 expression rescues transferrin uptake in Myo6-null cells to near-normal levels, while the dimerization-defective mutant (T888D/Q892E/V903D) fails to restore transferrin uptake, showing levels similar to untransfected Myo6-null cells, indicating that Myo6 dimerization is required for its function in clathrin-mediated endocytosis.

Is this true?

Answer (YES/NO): YES